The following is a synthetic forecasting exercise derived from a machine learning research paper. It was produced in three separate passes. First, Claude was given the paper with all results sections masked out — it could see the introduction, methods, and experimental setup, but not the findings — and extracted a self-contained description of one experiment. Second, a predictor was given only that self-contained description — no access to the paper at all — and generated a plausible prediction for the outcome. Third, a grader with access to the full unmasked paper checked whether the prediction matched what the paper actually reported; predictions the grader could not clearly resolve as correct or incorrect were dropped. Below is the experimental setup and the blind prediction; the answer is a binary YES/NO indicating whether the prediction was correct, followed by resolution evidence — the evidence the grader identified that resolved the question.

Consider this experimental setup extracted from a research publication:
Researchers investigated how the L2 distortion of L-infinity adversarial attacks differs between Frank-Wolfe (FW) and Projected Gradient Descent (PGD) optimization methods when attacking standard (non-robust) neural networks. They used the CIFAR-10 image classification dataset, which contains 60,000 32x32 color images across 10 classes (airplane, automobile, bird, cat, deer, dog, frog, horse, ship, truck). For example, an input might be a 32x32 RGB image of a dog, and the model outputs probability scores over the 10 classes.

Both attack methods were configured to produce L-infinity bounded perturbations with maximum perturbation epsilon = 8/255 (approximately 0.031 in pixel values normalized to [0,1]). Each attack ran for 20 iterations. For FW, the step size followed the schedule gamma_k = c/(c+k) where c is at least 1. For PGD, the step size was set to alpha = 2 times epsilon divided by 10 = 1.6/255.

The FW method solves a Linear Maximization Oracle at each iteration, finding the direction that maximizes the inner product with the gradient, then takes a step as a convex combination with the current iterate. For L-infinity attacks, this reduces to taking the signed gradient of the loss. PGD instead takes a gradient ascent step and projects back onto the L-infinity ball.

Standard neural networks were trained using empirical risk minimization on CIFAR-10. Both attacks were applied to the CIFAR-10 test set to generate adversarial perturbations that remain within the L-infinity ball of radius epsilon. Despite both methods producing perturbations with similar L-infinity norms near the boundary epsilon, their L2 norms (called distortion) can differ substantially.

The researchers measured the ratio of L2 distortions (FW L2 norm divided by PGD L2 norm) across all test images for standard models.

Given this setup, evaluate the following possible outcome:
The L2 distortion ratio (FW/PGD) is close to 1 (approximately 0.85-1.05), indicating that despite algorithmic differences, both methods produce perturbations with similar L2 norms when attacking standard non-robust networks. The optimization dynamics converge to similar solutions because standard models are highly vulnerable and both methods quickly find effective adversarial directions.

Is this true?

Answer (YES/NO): NO